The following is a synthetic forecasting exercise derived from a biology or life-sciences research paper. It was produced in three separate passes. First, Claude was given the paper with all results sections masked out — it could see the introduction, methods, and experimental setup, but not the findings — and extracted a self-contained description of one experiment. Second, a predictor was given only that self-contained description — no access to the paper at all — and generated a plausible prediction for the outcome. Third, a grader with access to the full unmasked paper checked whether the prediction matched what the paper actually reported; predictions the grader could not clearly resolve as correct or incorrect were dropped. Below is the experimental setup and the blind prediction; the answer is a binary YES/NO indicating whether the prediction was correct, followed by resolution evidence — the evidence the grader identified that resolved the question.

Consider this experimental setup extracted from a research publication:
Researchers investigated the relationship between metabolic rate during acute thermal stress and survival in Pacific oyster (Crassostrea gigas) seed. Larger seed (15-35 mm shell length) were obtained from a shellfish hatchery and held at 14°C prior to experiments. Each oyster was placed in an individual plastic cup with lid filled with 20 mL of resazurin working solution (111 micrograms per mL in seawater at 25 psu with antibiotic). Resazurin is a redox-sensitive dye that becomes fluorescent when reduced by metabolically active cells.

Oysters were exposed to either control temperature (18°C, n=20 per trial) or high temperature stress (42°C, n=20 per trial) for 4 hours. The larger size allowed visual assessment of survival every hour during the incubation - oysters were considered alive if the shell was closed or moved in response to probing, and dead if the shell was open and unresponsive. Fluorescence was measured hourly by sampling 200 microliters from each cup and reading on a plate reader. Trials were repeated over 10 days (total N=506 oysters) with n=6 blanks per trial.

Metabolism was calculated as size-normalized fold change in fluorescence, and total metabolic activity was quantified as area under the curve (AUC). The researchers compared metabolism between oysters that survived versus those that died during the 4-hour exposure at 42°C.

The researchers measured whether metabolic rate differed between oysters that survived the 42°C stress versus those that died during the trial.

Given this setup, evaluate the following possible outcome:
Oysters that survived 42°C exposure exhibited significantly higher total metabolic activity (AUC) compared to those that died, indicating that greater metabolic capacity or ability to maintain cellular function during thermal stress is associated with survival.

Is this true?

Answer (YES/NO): NO